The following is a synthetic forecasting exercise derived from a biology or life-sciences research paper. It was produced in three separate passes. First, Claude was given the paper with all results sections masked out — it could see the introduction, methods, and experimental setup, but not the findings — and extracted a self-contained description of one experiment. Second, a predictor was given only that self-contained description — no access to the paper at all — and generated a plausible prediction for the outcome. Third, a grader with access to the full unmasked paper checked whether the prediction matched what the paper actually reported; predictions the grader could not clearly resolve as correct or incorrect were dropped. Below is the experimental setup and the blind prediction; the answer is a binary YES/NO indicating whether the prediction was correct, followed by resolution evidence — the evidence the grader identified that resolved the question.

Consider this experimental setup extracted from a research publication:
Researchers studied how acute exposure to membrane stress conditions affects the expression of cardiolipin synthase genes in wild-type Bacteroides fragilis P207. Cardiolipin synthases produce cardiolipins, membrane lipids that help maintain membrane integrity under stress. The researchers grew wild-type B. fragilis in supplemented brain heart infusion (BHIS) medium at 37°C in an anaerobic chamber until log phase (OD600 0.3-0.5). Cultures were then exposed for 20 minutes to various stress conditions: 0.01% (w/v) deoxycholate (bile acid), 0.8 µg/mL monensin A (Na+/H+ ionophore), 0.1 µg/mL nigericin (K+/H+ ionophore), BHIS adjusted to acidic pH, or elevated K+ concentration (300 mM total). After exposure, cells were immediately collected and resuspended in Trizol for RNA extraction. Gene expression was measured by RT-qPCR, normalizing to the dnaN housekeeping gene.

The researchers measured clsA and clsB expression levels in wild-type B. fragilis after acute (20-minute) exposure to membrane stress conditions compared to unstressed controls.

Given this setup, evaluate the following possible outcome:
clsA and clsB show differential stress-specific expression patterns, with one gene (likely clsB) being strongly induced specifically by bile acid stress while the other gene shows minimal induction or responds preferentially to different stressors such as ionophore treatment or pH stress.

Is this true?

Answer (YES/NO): NO